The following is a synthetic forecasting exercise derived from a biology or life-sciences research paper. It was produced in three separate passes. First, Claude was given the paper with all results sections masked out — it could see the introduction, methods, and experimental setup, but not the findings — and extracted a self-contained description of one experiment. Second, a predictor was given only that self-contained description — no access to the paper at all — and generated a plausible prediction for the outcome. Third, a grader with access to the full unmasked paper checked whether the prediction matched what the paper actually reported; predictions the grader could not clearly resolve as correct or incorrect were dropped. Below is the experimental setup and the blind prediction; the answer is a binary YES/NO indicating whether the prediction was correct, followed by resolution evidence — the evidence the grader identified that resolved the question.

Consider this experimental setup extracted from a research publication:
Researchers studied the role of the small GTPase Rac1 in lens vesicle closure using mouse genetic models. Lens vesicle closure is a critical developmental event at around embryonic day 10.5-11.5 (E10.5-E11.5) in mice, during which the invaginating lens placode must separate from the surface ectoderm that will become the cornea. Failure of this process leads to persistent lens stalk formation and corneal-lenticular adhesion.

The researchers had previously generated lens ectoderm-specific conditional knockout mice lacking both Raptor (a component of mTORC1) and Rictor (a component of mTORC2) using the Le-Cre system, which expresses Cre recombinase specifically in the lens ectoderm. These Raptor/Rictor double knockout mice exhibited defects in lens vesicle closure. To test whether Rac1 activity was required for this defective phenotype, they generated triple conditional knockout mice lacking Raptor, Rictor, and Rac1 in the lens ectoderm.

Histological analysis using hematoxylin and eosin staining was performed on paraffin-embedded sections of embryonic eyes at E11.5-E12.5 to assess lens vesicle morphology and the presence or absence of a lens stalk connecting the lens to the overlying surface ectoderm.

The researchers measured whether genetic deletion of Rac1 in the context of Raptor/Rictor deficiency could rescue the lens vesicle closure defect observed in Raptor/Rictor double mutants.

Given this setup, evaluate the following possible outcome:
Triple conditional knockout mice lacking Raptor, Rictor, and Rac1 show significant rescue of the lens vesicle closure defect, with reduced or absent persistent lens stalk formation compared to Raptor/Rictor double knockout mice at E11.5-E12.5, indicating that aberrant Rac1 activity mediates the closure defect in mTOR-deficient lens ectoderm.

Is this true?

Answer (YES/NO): YES